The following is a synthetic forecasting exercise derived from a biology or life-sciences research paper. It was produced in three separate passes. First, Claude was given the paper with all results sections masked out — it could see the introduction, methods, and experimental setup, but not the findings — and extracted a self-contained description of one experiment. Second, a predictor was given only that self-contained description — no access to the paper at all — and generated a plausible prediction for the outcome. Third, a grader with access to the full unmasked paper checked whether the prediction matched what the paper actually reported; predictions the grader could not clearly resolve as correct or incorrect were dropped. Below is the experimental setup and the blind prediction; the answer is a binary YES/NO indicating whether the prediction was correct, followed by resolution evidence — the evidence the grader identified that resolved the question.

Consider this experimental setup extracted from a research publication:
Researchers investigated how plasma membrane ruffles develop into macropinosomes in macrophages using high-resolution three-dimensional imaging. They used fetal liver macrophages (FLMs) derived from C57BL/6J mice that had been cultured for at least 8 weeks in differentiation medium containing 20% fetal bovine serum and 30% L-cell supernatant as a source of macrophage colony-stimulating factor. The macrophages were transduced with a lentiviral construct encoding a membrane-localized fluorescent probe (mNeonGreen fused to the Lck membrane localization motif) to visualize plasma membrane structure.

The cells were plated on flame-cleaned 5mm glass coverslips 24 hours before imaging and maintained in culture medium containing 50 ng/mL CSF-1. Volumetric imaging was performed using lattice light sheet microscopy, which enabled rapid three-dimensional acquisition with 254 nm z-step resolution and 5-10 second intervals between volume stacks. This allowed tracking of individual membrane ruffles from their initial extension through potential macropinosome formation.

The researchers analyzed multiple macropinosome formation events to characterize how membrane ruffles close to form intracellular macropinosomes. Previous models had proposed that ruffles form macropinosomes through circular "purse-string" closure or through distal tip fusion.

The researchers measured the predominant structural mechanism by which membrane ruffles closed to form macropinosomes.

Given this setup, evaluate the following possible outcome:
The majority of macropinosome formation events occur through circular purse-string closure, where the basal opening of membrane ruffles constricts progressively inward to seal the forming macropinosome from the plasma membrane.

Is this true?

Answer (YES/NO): NO